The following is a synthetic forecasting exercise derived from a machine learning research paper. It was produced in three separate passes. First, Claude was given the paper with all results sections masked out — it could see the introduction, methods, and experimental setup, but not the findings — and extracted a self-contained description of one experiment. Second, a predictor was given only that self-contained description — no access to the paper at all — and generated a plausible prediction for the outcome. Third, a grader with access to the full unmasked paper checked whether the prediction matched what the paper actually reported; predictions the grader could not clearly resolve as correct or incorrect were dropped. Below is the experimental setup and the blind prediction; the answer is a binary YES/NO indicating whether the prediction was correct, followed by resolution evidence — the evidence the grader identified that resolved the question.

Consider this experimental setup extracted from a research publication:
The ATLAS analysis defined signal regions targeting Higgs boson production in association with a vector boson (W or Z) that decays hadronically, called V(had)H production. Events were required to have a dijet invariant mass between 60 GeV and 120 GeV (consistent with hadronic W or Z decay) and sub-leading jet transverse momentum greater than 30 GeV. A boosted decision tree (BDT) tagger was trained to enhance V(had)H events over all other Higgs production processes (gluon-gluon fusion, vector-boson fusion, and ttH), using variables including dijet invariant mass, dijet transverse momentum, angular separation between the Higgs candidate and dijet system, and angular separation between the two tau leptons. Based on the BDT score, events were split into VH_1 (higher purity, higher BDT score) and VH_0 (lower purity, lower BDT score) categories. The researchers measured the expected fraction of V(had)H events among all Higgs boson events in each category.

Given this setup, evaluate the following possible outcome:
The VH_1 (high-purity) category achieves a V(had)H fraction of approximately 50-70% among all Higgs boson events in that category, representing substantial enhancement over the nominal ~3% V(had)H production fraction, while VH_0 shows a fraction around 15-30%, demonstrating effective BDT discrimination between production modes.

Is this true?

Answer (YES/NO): YES